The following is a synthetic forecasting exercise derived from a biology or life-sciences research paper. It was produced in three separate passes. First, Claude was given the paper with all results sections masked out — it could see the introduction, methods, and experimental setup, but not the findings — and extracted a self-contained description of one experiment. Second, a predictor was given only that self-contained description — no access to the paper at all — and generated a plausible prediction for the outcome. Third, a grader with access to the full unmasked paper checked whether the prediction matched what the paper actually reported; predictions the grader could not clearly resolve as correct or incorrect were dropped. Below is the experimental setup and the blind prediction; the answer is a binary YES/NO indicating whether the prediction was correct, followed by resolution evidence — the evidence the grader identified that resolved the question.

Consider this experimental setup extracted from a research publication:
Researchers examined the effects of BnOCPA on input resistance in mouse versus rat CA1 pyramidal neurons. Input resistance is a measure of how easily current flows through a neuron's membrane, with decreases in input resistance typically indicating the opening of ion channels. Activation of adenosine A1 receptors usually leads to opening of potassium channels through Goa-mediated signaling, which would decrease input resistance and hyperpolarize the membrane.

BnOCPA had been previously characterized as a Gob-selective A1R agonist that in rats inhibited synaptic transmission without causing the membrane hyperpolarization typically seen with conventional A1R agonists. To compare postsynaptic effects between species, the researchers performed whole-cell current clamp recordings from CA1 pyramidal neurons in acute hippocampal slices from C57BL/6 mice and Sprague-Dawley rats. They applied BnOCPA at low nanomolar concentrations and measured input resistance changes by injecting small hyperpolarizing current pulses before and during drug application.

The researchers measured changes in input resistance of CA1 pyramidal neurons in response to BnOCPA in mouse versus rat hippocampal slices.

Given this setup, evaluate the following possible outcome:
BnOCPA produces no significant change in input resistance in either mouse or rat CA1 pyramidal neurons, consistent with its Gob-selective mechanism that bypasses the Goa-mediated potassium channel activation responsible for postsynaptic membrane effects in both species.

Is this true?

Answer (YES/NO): NO